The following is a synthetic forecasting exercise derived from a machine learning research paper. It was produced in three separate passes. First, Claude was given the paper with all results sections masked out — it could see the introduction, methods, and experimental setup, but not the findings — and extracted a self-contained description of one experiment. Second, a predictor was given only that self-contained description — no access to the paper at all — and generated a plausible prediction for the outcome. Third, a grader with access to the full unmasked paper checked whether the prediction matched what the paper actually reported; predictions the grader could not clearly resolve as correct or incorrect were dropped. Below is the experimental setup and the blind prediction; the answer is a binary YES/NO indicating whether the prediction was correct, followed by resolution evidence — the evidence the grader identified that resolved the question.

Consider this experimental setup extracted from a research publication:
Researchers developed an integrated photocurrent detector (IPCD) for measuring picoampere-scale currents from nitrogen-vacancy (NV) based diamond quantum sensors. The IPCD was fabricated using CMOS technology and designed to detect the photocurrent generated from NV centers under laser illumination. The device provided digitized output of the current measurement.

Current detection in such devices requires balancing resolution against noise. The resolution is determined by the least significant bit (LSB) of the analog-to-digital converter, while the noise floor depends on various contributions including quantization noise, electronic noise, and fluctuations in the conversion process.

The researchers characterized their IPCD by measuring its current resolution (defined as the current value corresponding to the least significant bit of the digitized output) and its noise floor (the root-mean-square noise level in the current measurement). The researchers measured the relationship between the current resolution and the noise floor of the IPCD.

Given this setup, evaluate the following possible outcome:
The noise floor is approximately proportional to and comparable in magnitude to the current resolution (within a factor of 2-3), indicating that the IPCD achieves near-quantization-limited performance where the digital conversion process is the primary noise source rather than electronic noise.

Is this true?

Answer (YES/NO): YES